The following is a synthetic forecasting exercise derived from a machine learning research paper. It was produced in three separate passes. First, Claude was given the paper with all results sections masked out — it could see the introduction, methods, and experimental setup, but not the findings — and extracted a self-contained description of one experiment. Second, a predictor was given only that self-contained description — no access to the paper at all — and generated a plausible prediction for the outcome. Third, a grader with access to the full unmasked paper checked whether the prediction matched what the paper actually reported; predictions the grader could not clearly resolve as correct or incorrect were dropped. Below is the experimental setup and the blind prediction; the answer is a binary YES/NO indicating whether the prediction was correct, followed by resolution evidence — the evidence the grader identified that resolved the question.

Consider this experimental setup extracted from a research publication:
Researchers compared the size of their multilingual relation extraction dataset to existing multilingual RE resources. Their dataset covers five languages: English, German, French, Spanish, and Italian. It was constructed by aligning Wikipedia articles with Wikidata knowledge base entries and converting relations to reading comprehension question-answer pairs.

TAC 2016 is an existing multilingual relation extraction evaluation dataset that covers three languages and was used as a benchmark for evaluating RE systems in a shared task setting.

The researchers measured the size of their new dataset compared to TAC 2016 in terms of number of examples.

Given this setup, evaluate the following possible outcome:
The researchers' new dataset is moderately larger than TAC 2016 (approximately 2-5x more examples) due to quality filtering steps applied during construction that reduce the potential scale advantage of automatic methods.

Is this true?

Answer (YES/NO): NO